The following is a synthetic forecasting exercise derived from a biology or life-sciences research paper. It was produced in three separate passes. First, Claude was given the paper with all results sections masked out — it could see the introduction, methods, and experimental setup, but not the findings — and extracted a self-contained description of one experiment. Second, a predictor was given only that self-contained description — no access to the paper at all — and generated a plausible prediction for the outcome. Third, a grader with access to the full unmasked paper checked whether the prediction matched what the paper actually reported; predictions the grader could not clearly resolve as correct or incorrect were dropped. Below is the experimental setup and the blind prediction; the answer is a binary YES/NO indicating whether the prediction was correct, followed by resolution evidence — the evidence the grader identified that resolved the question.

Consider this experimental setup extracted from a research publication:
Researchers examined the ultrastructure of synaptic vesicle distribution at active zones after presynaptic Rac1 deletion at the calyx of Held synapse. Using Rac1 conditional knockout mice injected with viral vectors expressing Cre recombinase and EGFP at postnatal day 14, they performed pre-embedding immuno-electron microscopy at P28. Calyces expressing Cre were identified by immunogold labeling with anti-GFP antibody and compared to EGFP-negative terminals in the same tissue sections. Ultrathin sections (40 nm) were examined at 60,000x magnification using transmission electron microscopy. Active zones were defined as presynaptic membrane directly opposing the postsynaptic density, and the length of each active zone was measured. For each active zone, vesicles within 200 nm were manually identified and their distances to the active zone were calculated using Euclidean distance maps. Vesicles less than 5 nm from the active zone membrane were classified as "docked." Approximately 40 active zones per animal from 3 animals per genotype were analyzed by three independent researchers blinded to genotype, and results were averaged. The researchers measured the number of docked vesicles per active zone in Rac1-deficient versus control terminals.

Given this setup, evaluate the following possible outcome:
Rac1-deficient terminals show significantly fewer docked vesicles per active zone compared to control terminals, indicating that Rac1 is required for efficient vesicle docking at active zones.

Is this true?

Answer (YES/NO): NO